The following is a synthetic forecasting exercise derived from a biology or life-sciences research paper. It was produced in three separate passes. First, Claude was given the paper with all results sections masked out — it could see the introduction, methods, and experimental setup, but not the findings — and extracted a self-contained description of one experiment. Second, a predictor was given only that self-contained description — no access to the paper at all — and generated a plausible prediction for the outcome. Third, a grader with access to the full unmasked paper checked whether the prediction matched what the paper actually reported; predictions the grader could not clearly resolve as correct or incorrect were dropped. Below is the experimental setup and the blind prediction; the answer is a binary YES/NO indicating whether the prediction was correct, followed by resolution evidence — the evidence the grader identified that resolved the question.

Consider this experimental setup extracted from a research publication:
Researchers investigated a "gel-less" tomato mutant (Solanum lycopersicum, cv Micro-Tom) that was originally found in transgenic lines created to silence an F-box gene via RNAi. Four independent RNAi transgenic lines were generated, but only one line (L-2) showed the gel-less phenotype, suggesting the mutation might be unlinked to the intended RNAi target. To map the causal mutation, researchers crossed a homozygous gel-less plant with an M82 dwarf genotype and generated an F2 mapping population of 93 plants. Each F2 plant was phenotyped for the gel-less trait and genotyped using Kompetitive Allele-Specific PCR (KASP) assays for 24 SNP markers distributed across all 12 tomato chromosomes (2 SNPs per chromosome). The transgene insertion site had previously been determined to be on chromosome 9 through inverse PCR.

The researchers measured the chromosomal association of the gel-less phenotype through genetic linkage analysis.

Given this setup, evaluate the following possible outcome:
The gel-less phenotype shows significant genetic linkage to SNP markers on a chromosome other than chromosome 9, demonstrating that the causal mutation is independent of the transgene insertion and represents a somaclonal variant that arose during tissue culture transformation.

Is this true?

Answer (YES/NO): YES